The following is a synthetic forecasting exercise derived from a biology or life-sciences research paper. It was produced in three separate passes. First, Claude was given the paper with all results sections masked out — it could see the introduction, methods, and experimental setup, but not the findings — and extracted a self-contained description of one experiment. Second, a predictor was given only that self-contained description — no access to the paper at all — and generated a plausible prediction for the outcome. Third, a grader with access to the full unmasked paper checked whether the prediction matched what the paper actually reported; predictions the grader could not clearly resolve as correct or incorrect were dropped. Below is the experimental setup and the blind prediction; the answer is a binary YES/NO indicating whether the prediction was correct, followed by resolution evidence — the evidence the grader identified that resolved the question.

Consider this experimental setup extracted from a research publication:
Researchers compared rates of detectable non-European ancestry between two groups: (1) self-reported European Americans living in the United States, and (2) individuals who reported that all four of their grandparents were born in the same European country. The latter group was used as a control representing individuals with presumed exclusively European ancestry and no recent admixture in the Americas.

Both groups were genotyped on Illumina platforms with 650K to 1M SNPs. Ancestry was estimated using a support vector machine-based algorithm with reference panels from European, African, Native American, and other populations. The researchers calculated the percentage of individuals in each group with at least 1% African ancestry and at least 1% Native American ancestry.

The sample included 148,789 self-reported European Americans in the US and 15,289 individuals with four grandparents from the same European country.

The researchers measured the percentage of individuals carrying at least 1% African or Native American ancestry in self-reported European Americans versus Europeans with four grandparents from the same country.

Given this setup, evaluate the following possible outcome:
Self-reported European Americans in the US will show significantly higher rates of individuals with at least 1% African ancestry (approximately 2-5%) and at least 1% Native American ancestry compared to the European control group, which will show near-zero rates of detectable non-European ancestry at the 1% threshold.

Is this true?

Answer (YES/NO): YES